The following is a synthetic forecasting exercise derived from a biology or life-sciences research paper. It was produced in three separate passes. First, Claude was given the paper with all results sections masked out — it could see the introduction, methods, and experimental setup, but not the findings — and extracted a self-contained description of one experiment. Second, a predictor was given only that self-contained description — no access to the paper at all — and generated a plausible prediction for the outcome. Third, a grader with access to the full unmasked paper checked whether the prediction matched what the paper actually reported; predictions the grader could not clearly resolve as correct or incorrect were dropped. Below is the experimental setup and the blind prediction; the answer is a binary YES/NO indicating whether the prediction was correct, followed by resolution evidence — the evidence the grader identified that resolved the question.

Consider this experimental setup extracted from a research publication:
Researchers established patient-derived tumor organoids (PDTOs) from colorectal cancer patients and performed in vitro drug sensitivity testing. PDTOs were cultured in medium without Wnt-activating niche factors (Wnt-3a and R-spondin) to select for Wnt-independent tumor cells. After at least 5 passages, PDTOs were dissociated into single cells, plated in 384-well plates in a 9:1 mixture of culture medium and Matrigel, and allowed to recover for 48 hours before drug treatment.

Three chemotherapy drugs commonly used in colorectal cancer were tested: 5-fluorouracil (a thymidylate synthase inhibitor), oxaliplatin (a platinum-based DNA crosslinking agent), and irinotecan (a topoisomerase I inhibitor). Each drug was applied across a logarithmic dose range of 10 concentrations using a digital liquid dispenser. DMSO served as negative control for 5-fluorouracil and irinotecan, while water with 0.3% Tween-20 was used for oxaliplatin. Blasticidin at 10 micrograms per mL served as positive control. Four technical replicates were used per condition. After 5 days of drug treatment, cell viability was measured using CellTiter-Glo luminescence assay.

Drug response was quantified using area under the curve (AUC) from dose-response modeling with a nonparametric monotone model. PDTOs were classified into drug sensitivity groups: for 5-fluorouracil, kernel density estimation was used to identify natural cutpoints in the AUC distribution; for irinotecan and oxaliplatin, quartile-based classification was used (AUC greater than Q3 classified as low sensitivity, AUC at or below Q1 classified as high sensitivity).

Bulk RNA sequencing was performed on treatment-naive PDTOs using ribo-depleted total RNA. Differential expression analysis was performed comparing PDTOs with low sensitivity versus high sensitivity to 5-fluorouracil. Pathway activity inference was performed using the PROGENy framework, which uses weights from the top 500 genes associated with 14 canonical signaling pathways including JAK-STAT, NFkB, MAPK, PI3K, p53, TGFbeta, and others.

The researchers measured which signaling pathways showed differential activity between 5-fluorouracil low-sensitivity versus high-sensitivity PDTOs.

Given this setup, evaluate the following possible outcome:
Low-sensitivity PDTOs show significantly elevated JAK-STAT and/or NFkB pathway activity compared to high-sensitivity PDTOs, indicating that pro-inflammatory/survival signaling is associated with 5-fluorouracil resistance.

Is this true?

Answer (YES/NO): YES